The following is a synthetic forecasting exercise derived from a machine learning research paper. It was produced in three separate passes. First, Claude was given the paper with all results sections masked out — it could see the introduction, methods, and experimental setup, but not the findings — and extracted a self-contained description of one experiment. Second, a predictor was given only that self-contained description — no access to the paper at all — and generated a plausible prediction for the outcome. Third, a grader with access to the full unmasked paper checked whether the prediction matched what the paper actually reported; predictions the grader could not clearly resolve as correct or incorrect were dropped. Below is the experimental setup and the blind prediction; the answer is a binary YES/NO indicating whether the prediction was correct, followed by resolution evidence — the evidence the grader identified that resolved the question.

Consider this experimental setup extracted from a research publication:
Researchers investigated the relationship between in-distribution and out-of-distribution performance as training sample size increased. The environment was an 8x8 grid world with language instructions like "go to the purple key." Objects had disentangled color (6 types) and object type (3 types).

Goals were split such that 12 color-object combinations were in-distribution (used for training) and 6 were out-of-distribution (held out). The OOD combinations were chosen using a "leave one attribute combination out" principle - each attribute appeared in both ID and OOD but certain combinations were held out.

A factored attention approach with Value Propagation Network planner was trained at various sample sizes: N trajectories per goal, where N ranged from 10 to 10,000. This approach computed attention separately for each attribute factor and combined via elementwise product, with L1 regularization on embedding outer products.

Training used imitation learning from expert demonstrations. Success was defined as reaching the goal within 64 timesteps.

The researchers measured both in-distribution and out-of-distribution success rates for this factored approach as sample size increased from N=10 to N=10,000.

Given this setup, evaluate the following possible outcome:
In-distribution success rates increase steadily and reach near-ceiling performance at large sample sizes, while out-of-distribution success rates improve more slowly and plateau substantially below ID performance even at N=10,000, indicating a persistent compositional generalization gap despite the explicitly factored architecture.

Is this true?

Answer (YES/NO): NO